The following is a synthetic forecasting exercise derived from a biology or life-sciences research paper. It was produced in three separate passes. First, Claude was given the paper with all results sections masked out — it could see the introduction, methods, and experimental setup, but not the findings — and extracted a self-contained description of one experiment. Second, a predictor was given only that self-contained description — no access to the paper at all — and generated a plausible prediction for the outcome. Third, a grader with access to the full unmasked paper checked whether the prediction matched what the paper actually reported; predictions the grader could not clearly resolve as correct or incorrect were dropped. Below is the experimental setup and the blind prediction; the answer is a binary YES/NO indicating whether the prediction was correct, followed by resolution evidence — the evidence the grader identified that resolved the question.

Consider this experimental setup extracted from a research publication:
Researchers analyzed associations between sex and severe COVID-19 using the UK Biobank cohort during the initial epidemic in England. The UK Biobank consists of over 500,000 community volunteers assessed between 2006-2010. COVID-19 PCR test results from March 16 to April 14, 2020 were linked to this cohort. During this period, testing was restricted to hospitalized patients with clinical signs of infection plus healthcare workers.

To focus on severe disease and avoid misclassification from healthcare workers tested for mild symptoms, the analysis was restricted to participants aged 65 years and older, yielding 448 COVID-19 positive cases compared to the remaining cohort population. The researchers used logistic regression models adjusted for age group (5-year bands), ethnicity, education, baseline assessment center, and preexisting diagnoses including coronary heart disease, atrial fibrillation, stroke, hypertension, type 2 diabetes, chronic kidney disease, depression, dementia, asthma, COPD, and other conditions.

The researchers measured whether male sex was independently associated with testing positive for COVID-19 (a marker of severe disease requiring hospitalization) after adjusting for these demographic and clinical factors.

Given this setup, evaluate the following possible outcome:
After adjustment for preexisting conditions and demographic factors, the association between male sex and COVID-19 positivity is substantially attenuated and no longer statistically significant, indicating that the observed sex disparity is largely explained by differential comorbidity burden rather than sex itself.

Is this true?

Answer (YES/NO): NO